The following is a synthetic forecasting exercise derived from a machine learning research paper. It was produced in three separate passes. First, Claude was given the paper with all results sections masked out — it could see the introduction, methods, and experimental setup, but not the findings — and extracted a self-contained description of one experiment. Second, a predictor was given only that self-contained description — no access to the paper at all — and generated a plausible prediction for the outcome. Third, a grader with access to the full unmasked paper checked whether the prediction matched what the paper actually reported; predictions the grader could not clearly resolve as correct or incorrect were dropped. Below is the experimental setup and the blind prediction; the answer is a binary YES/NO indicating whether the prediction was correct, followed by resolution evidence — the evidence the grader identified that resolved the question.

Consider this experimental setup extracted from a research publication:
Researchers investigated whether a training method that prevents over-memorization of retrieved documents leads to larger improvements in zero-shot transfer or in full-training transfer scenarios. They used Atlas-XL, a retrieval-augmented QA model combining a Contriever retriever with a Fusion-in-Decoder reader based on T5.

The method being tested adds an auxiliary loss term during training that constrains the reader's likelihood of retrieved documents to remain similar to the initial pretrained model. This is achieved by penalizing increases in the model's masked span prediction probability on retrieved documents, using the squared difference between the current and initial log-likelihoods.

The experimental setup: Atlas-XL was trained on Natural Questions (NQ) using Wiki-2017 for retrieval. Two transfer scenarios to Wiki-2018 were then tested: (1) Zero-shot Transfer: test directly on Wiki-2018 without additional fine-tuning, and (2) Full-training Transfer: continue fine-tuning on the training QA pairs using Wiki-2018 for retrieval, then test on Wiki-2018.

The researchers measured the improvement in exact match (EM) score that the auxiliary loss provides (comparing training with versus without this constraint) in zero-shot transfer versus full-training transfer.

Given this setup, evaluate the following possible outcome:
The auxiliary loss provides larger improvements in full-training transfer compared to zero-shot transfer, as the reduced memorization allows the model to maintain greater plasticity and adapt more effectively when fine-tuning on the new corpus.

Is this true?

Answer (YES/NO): YES